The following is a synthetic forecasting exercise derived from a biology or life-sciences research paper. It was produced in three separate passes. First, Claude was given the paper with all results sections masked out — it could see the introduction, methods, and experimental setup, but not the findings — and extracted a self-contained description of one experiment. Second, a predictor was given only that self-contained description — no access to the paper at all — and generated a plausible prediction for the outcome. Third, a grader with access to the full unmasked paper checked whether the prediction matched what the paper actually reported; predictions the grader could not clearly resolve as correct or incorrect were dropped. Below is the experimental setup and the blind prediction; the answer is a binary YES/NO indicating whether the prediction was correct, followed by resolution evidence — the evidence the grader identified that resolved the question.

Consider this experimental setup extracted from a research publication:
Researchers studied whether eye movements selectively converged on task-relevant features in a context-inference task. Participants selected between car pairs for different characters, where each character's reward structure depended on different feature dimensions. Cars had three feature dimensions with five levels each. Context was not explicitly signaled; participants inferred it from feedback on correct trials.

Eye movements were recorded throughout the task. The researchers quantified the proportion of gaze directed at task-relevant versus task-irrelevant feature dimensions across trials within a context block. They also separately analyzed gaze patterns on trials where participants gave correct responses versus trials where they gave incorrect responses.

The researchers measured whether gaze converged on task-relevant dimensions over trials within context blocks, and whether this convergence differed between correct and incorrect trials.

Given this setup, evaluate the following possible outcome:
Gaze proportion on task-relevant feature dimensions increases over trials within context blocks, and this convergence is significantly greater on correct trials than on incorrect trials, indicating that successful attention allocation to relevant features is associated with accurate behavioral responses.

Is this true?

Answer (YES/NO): YES